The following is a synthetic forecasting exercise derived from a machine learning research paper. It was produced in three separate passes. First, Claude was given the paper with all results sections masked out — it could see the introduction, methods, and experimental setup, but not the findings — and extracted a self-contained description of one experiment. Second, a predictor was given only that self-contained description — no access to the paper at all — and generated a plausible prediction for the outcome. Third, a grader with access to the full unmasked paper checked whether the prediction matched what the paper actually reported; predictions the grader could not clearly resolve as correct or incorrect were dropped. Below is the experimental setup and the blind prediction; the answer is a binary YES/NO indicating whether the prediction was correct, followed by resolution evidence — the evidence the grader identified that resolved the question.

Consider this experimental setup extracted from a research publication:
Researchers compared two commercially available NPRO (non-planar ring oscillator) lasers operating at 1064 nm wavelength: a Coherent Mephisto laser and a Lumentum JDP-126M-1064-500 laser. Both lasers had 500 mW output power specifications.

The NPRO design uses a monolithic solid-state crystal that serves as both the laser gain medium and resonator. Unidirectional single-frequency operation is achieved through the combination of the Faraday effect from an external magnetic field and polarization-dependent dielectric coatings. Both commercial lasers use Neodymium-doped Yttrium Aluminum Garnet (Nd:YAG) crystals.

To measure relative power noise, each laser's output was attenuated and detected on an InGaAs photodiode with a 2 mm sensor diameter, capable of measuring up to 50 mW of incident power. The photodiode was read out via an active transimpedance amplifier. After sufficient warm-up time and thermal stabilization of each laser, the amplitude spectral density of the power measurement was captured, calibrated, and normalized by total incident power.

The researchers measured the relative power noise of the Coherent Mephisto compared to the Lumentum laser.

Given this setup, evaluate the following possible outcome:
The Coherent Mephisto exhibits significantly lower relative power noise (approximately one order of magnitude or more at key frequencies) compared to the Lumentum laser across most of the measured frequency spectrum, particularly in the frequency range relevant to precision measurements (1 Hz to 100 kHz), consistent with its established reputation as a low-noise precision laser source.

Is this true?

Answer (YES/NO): NO